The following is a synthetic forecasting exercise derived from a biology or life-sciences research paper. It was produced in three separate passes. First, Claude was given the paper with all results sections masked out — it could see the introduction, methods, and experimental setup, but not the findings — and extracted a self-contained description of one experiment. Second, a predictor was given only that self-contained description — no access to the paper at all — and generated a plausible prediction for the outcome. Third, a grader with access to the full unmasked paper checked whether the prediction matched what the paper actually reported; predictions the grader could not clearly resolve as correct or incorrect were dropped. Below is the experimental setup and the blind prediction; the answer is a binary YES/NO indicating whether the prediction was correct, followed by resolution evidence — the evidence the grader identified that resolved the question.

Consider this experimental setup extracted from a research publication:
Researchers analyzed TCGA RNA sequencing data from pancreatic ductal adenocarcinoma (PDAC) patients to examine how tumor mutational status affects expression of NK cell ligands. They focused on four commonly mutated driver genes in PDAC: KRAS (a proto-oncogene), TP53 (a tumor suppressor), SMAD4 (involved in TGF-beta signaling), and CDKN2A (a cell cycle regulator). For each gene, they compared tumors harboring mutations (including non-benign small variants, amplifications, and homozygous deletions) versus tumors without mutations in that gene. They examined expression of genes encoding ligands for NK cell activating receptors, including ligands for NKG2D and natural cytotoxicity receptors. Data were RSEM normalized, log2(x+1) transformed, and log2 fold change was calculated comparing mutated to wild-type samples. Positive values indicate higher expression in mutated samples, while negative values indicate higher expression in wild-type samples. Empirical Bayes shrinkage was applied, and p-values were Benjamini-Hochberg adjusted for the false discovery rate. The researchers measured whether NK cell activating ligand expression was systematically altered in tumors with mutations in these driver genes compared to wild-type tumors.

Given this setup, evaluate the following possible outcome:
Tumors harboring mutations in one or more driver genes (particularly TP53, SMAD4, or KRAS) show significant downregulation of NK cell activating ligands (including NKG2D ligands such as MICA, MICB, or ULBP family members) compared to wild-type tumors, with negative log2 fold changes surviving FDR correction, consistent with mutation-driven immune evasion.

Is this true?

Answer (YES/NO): NO